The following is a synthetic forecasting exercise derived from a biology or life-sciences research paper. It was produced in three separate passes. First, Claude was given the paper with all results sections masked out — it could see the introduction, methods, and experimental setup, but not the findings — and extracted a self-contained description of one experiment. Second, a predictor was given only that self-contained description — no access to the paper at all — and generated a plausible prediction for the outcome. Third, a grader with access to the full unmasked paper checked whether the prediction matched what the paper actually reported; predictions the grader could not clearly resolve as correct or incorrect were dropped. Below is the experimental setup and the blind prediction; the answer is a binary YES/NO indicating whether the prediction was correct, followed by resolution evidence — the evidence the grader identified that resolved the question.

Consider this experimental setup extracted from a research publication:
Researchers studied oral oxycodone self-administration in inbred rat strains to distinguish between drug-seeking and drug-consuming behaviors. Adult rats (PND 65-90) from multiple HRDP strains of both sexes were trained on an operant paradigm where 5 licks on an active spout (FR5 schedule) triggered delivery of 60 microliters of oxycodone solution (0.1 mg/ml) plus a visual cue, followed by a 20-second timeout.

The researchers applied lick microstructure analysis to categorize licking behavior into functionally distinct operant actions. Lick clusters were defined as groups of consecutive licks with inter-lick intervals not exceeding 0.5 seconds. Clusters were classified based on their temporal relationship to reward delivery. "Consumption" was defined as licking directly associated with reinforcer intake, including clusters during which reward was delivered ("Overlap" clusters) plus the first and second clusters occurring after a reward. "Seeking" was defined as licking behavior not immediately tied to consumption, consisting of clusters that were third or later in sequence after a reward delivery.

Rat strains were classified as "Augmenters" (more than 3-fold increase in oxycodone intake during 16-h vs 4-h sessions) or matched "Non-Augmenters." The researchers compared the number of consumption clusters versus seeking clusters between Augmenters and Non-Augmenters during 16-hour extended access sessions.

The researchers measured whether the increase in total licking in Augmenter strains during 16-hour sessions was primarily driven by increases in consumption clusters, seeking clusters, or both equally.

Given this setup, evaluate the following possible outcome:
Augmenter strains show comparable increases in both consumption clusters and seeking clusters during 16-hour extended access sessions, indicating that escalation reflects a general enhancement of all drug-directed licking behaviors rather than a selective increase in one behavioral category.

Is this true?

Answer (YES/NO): NO